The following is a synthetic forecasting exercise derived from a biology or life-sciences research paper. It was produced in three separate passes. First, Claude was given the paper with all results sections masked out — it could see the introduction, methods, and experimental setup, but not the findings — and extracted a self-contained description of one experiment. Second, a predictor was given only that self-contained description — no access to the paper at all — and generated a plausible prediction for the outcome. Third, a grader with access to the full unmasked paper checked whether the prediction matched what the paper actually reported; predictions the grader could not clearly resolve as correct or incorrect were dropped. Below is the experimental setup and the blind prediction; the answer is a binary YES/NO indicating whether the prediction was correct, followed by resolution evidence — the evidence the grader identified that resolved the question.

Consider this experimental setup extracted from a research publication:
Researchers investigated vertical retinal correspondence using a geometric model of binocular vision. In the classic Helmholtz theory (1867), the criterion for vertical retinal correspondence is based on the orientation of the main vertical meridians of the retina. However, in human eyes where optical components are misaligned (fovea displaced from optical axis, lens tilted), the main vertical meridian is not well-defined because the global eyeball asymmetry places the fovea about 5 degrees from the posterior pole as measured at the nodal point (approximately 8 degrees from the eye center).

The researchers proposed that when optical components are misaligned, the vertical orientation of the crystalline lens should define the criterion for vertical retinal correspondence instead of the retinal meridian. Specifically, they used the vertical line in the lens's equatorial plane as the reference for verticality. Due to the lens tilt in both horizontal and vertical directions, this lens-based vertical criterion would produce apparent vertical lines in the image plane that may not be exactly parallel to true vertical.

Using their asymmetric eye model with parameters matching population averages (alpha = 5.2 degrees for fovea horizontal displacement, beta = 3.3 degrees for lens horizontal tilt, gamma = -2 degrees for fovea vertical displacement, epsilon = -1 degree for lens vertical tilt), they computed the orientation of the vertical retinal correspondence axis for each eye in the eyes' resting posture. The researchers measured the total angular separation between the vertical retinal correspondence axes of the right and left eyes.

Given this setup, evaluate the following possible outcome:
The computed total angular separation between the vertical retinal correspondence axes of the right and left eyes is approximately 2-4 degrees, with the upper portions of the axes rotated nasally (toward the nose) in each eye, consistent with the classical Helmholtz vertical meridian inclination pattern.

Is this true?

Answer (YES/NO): NO